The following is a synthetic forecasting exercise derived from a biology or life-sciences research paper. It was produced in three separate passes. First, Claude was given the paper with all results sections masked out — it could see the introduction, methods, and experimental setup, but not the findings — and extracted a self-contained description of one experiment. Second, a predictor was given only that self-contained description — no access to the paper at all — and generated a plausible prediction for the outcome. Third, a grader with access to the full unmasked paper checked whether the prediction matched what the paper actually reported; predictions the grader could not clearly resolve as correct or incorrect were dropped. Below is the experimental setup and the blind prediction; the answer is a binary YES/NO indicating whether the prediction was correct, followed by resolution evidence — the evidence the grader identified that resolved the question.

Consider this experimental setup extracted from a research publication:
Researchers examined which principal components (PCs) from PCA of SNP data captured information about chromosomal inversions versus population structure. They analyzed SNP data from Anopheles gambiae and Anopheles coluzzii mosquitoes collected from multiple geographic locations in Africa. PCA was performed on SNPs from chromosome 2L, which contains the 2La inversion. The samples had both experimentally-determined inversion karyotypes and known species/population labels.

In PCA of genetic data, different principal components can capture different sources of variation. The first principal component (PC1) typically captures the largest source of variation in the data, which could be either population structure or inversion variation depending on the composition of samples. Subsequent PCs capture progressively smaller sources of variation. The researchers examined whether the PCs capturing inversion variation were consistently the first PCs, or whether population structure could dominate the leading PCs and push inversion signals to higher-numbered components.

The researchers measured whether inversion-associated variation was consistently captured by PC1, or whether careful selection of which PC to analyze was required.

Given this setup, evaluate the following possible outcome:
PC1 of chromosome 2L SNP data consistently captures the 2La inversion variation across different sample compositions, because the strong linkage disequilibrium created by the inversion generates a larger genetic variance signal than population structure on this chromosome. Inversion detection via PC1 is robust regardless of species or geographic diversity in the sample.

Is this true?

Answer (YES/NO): NO